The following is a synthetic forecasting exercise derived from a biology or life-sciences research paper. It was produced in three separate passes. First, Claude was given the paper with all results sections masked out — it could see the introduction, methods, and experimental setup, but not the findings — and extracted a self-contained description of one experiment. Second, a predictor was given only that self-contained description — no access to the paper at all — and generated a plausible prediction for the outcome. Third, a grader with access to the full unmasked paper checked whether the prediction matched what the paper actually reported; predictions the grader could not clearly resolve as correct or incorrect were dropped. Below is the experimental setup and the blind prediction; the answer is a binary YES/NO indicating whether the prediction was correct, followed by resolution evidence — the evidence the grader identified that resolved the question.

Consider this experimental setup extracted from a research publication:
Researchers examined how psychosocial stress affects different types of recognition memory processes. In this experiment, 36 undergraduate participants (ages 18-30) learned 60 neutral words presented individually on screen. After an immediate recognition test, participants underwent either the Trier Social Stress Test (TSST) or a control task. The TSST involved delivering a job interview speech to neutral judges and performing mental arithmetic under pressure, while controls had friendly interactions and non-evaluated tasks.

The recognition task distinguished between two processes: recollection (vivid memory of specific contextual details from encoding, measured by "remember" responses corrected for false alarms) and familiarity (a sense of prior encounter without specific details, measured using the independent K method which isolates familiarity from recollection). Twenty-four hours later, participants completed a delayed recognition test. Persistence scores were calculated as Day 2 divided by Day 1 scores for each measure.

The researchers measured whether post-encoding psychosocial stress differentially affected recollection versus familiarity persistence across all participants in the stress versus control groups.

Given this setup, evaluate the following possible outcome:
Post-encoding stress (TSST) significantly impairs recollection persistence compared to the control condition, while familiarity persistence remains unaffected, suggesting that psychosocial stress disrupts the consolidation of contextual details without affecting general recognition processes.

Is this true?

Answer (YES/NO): NO